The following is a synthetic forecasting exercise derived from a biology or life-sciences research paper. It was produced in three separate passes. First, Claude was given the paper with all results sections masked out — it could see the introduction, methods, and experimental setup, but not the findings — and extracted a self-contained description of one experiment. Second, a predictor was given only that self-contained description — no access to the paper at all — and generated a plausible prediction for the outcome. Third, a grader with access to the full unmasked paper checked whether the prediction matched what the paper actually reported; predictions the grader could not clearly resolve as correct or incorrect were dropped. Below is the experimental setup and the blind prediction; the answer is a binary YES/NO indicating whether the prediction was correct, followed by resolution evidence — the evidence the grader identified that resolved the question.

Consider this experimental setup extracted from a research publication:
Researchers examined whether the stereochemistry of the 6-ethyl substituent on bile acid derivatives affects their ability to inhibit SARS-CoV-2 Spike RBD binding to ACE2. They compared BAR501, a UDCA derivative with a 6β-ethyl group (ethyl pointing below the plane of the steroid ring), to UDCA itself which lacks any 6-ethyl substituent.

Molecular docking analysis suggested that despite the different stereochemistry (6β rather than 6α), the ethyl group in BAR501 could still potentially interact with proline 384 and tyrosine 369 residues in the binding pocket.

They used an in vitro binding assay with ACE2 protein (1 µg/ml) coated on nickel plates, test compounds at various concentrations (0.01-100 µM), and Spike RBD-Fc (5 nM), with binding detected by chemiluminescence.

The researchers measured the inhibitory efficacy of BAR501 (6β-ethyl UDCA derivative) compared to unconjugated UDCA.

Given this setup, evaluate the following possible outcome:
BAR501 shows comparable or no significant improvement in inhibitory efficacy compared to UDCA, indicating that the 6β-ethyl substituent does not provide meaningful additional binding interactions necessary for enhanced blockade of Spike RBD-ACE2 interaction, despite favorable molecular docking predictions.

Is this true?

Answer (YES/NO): NO